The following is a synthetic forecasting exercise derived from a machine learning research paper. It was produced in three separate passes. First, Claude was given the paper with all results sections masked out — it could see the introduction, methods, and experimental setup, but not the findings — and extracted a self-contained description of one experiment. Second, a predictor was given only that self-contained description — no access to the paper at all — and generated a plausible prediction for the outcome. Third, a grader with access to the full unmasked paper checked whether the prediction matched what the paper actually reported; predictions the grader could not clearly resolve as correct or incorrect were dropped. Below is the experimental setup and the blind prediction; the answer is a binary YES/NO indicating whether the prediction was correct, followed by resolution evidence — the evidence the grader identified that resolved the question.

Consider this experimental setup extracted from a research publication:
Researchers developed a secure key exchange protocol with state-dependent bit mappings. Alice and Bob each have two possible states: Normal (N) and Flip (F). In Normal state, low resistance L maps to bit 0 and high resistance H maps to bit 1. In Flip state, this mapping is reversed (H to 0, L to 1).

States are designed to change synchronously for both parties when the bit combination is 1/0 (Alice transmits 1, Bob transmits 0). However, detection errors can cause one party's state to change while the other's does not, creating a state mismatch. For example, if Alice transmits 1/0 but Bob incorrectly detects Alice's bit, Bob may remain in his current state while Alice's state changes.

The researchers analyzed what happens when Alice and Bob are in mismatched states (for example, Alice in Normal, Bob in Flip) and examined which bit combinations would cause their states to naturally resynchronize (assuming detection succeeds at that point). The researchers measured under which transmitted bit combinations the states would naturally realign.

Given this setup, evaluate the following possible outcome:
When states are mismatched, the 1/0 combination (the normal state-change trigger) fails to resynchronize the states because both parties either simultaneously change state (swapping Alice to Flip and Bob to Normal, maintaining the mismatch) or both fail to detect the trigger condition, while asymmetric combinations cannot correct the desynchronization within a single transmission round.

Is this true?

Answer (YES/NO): YES